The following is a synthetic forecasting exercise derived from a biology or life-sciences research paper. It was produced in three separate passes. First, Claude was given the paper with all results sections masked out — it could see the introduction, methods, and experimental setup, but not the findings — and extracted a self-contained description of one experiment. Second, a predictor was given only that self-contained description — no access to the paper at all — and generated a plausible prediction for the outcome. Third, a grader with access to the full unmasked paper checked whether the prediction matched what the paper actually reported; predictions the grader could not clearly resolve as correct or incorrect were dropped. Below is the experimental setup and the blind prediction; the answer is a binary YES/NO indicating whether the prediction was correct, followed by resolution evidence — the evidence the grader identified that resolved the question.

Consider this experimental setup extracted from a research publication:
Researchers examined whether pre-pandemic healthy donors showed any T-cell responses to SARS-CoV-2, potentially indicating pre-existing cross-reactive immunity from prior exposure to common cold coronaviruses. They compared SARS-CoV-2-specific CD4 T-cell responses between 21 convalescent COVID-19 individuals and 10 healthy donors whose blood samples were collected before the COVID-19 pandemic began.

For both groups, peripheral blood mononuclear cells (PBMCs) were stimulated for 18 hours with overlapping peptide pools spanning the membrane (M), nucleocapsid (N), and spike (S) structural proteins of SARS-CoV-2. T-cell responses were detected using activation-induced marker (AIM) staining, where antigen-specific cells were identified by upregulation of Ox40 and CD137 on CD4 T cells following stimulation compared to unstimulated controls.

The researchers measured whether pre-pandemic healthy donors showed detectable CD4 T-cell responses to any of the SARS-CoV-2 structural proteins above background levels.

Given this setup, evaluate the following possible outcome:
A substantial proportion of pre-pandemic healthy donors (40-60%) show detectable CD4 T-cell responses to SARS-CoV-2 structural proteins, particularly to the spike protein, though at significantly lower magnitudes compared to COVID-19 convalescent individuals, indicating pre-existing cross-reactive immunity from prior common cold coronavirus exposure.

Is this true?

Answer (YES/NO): NO